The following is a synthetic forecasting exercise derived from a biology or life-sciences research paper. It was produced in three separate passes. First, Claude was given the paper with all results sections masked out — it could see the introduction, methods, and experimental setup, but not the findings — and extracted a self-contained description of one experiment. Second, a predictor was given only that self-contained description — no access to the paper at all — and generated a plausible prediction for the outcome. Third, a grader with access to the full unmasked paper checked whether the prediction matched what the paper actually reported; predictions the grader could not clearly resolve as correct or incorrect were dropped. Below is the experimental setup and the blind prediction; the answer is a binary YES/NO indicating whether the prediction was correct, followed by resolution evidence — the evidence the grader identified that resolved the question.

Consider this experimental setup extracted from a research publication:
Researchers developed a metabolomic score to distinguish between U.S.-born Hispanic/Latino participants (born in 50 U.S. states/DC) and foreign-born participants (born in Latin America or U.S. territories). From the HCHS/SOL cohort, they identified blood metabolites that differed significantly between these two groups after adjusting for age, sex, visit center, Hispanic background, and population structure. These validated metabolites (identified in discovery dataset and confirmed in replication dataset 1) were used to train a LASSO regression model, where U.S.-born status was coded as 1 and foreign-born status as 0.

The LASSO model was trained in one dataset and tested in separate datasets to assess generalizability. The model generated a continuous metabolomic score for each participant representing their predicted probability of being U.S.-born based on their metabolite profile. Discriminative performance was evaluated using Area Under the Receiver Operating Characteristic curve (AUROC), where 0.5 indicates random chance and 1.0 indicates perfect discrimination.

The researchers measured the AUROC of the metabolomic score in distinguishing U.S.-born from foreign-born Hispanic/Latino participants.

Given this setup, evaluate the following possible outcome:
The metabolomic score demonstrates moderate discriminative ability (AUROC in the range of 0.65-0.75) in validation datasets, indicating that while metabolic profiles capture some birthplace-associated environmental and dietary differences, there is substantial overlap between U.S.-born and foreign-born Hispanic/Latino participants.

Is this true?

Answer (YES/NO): NO